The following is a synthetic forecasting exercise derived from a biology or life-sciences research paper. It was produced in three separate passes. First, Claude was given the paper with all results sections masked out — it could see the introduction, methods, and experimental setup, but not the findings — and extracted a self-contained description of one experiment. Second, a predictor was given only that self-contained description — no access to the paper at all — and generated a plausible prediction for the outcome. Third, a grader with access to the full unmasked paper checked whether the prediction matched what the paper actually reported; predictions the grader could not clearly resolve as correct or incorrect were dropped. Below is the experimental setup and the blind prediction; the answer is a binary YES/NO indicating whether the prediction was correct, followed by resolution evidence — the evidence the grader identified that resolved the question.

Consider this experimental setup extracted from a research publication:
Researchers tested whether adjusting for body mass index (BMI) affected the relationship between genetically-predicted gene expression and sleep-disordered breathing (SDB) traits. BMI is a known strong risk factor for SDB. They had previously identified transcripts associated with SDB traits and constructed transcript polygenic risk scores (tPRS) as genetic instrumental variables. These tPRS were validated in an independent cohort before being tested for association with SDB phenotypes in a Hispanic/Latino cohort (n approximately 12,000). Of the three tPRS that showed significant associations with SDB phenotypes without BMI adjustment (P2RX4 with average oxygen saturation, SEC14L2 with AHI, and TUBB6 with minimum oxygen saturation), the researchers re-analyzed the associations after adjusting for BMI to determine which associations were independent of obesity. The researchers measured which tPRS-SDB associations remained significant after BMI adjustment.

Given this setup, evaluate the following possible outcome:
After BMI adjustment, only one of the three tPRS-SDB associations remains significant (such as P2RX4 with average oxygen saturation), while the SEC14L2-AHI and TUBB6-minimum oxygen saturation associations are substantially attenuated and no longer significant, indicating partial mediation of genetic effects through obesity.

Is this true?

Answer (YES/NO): YES